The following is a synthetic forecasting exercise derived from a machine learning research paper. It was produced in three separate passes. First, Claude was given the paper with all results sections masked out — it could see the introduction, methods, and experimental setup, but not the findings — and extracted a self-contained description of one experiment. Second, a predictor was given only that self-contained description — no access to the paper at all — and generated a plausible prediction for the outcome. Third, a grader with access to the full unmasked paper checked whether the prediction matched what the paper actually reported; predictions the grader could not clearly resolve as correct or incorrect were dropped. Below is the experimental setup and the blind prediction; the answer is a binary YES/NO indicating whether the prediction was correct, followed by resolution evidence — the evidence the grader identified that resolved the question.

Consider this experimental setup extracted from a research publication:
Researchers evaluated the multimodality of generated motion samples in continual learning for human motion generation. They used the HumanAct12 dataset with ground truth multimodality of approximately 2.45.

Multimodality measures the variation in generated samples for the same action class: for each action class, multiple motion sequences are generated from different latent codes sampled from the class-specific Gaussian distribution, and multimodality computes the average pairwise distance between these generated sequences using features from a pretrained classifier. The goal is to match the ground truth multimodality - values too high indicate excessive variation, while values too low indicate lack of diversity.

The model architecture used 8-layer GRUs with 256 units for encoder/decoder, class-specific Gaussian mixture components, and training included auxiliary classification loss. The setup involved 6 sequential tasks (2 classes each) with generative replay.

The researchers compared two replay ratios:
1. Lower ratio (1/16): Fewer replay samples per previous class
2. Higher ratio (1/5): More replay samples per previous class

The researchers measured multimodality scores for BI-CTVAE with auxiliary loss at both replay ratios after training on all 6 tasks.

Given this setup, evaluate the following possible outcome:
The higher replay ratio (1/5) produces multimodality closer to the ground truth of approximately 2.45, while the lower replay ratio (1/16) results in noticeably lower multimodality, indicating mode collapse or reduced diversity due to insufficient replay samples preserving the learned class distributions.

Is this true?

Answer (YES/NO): NO